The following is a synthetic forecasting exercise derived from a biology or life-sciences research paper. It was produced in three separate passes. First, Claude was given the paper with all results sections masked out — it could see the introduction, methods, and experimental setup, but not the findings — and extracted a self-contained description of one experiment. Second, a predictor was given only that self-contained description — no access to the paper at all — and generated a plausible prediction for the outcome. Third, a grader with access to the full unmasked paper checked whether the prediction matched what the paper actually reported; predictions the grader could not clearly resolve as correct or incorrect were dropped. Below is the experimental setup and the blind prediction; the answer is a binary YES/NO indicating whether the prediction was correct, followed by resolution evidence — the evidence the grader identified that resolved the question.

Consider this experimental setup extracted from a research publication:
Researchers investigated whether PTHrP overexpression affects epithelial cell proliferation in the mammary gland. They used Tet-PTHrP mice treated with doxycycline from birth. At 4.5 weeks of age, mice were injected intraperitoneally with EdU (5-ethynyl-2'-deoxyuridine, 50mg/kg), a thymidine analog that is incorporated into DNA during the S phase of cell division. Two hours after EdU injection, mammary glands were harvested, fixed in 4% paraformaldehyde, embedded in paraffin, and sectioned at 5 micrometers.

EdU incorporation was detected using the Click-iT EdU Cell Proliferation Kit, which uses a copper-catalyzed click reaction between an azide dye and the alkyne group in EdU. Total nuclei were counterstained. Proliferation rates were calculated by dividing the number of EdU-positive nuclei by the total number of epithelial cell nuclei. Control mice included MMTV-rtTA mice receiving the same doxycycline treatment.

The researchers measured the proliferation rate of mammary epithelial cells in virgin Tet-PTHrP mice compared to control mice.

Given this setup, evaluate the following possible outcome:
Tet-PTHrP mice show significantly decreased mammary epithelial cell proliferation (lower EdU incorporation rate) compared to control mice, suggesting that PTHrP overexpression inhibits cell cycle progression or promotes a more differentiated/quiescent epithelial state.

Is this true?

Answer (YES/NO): NO